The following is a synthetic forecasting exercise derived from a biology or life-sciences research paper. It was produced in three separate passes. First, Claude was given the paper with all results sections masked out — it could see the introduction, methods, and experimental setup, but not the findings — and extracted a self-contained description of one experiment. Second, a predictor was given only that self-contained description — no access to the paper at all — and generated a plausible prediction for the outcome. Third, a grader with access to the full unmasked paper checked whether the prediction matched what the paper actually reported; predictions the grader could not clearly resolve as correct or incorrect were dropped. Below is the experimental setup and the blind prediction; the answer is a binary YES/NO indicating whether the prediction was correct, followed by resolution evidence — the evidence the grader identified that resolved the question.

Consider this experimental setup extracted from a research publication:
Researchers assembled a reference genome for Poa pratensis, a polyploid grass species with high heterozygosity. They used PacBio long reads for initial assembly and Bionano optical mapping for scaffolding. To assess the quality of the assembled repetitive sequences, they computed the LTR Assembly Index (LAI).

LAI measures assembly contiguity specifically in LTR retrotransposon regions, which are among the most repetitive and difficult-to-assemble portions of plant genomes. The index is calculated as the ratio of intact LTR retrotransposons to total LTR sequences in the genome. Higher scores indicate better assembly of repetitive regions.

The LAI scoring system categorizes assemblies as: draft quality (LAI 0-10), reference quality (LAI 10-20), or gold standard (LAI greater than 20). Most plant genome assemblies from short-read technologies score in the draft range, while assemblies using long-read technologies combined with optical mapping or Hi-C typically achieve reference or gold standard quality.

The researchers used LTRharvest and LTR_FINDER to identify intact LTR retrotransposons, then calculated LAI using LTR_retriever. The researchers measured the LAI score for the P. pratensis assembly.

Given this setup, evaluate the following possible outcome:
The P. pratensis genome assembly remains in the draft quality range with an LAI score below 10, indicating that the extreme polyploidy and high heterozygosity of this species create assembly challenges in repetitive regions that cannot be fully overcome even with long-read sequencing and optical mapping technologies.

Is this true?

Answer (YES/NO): NO